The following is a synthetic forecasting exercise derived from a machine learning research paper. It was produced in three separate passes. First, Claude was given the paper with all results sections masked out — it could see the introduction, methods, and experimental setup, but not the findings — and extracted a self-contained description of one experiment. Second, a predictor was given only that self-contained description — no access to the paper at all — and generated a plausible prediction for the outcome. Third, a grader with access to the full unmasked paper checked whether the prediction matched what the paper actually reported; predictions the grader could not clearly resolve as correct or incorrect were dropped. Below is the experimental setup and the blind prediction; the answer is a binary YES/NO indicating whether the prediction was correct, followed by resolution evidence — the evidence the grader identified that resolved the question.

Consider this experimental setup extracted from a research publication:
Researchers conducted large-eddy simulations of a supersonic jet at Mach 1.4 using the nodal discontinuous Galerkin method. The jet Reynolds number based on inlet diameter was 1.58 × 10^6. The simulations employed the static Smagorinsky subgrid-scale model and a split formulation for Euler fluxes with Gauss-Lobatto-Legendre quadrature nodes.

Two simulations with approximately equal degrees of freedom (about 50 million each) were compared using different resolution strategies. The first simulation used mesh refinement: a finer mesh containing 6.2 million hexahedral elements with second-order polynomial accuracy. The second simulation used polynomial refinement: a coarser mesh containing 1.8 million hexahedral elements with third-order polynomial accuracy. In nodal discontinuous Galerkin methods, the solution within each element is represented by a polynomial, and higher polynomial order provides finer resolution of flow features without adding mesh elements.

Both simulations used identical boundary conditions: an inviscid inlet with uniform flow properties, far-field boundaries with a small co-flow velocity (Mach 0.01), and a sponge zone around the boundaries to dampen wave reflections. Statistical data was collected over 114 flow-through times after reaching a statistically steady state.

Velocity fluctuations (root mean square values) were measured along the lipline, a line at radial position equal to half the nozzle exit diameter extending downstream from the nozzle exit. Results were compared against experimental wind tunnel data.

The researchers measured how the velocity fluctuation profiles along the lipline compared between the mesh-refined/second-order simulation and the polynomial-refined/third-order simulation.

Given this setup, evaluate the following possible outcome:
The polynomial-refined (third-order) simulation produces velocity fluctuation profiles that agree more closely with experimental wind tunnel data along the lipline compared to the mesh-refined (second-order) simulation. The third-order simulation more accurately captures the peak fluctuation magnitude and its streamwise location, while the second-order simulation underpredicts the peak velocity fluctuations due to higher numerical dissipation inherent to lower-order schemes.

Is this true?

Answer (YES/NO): NO